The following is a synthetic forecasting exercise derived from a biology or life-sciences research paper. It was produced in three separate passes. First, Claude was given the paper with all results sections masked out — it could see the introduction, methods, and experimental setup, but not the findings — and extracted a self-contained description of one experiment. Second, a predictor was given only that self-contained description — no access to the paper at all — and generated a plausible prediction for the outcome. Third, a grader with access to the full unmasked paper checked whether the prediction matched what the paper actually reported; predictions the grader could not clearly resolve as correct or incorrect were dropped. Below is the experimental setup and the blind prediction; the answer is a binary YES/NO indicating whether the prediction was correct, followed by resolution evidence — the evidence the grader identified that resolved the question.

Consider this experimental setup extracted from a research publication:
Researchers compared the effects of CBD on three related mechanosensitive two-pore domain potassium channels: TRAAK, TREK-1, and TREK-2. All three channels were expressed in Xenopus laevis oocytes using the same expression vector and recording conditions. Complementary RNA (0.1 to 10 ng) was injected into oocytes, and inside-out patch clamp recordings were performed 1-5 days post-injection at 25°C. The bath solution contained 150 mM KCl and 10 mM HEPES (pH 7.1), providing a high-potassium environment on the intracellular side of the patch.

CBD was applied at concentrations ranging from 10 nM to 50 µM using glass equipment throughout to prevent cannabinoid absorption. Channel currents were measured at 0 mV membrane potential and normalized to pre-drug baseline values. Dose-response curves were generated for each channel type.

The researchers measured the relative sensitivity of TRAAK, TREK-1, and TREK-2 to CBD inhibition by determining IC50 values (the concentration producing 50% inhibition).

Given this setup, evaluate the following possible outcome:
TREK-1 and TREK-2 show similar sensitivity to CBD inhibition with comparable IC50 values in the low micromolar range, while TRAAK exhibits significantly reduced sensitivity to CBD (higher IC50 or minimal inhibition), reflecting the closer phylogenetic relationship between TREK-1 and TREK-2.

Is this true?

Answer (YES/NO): NO